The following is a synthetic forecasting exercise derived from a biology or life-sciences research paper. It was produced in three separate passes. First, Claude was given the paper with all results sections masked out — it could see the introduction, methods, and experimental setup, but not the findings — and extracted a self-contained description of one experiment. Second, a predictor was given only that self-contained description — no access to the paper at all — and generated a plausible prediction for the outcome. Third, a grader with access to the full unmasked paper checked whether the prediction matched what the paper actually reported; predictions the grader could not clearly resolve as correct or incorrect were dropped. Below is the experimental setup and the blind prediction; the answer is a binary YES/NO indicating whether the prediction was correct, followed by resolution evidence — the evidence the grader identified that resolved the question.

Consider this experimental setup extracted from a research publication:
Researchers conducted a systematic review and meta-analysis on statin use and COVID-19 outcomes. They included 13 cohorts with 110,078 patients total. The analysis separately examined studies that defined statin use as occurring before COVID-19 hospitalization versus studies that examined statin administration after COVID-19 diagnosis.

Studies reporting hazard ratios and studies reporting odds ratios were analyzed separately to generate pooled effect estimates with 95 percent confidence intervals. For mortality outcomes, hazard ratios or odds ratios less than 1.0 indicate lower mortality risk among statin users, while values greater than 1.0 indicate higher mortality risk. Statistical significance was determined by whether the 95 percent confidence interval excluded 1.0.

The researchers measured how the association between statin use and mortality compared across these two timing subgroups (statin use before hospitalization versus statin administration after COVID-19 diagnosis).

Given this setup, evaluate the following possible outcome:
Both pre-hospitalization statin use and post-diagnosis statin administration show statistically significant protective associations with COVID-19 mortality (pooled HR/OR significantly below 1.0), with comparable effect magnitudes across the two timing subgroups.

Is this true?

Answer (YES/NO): NO